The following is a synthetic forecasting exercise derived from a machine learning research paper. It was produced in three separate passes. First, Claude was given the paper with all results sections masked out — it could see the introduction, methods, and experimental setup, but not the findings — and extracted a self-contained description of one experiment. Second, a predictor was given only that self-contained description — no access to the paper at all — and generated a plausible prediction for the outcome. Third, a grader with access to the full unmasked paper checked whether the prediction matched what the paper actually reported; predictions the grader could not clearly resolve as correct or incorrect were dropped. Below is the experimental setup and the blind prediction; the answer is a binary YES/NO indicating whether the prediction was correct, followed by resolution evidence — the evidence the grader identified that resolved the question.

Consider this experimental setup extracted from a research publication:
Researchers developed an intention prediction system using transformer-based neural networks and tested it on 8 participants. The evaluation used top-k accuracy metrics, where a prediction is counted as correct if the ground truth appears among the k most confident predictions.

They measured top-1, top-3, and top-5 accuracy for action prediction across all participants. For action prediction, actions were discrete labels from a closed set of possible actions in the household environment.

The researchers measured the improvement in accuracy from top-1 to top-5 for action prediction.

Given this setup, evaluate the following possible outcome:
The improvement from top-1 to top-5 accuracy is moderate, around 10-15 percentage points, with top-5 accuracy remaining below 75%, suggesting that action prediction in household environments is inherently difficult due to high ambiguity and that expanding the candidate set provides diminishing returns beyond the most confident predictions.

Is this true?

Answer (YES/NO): NO